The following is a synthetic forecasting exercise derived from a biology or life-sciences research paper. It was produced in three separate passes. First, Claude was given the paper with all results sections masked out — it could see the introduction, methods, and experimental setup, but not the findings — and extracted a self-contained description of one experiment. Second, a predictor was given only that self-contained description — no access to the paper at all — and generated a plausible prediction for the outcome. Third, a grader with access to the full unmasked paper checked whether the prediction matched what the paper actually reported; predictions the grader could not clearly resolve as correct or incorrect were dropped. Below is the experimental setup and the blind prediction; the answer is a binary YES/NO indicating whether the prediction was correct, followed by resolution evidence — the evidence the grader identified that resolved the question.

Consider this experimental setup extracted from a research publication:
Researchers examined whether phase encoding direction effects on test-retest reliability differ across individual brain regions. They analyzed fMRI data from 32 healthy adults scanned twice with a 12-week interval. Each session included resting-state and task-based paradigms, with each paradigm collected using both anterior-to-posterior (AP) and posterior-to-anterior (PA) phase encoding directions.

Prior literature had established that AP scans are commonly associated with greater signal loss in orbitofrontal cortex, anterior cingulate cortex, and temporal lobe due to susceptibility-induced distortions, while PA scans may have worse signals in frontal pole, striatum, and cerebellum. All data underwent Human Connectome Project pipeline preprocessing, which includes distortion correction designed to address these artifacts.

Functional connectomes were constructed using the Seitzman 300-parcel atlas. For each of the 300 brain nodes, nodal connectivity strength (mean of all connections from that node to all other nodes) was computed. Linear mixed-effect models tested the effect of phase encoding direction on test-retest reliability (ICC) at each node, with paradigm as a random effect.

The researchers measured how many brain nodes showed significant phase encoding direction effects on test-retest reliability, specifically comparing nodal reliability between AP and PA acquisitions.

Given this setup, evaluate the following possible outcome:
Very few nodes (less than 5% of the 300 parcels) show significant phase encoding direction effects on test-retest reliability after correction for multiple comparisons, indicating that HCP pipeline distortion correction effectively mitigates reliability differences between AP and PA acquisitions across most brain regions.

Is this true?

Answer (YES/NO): NO